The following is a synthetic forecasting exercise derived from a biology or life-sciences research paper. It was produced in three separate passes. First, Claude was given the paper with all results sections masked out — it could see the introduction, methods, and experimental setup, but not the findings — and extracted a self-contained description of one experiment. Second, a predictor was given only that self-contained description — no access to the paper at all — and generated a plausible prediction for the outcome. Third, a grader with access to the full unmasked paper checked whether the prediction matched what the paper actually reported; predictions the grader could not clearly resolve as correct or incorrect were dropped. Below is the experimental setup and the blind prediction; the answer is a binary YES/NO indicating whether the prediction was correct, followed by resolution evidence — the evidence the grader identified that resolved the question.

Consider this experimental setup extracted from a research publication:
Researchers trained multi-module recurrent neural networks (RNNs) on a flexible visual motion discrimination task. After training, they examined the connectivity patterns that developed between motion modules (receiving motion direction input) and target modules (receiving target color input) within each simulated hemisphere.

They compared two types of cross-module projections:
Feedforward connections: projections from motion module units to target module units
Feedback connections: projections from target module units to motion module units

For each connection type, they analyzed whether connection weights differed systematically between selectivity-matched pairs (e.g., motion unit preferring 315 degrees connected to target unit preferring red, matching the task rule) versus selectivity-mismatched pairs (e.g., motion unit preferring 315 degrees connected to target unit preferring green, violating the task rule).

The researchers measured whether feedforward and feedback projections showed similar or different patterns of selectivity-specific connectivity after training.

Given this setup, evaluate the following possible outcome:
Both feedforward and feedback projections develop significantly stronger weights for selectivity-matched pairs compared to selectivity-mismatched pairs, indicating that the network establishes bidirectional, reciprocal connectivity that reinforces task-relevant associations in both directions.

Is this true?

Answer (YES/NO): YES